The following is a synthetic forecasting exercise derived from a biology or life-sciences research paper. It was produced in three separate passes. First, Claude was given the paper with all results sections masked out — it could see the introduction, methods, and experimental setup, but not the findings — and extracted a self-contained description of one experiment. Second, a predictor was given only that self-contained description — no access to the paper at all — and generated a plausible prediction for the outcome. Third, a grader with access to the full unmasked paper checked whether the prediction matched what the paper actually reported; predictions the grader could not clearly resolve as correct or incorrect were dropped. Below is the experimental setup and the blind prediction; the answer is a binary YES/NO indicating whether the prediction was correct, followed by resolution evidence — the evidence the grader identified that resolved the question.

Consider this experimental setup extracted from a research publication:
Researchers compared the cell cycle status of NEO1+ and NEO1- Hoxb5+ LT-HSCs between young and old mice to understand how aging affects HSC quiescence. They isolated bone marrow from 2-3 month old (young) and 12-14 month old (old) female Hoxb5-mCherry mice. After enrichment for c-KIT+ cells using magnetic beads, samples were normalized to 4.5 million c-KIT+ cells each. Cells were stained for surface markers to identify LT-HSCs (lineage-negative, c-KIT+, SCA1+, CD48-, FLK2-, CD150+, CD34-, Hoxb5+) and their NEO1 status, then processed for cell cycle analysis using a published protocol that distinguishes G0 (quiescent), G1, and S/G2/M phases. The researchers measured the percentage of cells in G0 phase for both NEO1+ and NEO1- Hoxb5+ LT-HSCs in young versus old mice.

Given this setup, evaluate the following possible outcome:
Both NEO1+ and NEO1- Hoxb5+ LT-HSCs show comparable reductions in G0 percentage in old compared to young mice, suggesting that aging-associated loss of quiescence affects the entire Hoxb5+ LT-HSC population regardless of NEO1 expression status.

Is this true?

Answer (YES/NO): NO